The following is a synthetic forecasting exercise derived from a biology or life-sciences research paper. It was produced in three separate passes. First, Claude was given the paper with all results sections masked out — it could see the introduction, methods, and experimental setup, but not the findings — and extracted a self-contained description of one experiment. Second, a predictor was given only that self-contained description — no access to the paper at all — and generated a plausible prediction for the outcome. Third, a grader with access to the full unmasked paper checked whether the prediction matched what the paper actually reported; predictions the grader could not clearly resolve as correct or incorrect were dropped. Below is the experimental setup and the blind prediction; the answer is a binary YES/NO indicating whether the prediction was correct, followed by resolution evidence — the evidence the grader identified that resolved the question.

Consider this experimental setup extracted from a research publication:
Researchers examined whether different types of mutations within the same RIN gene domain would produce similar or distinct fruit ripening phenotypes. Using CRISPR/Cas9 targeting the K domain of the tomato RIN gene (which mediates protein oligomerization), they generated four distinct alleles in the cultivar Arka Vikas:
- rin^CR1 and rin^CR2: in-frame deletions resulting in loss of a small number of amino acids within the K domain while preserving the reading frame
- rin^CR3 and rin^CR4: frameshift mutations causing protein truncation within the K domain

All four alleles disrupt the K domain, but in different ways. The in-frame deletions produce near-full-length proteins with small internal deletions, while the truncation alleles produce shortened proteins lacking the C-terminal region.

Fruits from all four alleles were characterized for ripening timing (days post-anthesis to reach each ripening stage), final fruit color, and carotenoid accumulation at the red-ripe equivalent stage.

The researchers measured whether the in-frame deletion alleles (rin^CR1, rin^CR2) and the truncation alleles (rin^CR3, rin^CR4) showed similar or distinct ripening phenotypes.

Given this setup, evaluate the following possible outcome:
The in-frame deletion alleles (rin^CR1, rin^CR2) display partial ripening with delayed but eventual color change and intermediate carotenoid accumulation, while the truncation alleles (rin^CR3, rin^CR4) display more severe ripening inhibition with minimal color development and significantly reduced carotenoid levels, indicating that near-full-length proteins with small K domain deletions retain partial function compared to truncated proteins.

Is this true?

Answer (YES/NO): NO